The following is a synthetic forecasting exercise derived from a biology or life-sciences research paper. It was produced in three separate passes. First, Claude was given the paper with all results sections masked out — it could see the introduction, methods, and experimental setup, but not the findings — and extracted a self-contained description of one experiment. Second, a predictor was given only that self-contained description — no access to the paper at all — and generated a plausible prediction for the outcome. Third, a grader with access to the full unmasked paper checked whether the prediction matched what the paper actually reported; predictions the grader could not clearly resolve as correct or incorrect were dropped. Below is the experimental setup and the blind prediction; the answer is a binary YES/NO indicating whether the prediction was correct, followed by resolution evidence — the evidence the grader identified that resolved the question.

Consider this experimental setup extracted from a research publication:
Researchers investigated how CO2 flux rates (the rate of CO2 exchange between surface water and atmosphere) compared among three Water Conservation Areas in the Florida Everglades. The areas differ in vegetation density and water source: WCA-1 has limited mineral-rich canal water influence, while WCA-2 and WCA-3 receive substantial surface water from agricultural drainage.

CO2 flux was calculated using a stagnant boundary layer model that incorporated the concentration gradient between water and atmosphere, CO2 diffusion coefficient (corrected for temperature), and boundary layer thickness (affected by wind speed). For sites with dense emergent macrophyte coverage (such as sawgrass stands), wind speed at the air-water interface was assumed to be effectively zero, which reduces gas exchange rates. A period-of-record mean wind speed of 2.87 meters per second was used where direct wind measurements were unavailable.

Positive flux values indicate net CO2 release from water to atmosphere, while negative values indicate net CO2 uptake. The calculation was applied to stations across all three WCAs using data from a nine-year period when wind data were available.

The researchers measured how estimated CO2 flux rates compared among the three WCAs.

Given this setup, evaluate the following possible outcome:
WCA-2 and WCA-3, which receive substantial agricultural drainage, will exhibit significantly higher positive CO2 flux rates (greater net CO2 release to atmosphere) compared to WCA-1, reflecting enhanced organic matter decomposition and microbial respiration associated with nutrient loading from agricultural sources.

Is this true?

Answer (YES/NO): NO